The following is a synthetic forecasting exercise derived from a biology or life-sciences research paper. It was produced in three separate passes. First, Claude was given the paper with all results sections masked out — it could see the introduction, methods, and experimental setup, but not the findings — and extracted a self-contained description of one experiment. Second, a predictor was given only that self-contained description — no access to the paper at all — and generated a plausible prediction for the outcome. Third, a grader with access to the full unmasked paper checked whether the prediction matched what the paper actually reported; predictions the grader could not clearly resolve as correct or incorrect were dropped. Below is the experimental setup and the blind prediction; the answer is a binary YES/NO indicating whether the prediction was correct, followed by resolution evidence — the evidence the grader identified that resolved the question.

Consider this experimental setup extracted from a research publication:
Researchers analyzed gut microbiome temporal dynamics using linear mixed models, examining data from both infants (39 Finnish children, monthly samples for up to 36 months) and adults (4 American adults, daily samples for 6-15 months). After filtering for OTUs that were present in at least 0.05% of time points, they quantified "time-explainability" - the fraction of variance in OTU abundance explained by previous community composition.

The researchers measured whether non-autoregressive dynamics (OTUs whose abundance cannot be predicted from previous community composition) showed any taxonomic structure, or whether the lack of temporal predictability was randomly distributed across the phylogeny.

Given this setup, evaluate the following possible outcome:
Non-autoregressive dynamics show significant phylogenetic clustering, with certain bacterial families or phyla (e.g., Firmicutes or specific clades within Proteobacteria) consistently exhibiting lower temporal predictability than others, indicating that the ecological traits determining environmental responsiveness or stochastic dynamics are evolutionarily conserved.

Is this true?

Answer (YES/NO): YES